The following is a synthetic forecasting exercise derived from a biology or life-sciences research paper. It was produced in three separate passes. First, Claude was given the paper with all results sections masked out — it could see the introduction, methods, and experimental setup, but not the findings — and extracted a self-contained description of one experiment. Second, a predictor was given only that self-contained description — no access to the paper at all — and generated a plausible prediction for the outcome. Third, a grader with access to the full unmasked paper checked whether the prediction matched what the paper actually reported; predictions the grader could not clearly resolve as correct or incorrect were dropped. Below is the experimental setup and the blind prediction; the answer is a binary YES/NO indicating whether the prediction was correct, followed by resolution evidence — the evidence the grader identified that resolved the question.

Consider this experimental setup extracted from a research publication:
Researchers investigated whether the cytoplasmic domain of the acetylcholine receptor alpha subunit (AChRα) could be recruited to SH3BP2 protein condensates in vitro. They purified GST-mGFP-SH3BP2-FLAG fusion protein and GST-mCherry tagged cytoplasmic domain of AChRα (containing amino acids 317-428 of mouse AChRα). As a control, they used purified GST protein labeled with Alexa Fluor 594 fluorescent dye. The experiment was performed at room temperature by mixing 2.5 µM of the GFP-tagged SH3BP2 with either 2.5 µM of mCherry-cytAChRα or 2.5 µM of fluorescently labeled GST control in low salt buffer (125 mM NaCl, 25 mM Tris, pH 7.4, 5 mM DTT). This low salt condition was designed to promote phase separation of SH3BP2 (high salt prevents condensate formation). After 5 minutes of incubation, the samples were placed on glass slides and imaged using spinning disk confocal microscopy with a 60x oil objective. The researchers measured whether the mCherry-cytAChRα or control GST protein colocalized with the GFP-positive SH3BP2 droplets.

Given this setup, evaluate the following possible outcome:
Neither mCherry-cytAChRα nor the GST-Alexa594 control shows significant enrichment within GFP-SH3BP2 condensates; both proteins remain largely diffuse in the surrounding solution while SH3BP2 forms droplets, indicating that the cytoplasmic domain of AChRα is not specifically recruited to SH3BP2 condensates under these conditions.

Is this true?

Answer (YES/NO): NO